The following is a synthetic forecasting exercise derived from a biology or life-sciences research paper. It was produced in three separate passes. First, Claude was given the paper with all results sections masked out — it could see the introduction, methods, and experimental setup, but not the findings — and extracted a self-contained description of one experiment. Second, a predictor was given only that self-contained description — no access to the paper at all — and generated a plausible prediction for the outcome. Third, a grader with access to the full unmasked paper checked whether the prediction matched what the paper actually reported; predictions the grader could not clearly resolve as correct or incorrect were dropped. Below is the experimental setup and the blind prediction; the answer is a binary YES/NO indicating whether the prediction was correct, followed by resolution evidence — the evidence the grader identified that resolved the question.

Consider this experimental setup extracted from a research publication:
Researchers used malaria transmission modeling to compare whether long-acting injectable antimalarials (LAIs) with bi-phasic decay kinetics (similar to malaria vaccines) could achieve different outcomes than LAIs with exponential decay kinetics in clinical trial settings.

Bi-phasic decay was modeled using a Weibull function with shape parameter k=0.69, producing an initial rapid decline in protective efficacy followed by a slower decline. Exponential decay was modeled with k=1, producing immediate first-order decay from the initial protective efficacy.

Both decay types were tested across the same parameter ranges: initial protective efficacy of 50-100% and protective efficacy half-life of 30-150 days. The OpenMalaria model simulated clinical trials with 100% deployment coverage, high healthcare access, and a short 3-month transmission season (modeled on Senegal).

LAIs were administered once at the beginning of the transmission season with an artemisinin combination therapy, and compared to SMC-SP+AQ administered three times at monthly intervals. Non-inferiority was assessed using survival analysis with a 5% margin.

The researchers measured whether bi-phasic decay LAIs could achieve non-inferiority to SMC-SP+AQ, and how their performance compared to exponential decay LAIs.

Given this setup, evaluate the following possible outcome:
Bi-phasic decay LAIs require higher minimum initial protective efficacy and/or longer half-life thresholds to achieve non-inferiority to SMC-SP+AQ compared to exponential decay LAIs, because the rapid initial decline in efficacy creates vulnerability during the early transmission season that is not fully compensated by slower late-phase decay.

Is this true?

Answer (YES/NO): NO